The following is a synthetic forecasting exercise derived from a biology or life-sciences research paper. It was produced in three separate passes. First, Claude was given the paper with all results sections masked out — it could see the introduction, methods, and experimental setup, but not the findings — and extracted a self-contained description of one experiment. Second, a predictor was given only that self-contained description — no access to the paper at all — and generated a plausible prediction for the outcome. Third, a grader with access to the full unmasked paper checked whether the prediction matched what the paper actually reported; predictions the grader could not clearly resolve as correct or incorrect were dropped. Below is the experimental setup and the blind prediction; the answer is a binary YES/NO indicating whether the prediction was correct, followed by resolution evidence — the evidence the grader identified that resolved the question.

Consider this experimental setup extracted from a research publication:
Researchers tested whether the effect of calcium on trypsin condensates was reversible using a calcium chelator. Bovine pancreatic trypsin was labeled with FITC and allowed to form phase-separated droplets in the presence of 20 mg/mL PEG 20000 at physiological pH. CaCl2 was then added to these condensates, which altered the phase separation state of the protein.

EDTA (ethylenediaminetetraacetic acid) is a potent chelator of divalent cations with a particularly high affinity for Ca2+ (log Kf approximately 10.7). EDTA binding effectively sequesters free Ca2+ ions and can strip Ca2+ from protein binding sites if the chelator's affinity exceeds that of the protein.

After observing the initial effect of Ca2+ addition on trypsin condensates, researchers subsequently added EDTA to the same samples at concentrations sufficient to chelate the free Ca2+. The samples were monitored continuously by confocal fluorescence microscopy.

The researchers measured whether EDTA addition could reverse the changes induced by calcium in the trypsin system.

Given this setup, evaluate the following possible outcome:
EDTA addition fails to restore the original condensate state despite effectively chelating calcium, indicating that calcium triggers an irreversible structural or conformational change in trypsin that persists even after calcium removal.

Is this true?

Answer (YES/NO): NO